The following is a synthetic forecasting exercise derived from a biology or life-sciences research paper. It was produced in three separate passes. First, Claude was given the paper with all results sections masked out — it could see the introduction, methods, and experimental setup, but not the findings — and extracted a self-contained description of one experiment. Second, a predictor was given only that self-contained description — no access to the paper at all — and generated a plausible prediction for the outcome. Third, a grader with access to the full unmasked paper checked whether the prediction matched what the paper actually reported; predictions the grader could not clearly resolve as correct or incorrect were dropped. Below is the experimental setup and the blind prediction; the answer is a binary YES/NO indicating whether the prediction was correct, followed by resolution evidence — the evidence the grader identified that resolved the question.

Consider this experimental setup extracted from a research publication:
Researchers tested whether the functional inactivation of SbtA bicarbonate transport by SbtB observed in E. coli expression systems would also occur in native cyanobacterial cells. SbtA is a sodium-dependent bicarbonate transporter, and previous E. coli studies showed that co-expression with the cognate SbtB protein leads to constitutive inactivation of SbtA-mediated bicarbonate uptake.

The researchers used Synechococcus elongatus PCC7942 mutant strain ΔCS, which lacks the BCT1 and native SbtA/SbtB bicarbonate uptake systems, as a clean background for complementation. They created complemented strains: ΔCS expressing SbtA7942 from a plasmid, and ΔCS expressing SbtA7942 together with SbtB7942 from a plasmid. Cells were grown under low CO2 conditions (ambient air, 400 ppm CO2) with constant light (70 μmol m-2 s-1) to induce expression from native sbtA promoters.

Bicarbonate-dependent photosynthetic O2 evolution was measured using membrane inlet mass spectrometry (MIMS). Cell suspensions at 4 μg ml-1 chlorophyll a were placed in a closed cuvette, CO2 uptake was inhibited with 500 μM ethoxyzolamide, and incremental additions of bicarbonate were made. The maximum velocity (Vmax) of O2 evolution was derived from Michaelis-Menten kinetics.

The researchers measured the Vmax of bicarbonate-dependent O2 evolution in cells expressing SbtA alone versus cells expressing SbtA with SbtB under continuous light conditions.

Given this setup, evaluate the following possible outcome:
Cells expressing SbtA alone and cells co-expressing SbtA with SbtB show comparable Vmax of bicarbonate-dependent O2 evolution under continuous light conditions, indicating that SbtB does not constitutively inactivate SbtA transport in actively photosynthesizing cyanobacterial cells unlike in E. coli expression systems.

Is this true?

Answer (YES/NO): YES